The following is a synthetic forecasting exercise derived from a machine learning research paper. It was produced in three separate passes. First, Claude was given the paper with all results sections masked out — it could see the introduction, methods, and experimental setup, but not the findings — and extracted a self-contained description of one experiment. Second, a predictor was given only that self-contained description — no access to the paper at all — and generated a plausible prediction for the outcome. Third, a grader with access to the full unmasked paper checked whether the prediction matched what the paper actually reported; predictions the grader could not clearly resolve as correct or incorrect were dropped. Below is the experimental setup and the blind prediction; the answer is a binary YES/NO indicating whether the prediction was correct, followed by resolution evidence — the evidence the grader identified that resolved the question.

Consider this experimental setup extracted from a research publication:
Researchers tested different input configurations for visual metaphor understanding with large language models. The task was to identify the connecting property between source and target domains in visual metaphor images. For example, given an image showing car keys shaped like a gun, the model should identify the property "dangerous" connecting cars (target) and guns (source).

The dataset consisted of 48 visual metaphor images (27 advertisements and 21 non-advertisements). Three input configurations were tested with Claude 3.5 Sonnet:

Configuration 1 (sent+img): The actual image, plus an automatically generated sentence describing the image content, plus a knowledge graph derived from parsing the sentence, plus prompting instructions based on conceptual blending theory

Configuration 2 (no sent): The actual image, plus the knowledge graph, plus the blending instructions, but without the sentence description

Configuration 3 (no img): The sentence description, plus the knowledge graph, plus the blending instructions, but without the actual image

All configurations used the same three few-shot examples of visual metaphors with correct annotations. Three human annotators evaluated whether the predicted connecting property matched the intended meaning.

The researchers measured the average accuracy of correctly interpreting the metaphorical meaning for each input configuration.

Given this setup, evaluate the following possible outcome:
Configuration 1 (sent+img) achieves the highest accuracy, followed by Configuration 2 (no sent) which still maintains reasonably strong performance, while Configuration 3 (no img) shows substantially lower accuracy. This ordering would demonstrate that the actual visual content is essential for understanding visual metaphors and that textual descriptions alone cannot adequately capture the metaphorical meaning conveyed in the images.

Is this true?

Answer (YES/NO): NO